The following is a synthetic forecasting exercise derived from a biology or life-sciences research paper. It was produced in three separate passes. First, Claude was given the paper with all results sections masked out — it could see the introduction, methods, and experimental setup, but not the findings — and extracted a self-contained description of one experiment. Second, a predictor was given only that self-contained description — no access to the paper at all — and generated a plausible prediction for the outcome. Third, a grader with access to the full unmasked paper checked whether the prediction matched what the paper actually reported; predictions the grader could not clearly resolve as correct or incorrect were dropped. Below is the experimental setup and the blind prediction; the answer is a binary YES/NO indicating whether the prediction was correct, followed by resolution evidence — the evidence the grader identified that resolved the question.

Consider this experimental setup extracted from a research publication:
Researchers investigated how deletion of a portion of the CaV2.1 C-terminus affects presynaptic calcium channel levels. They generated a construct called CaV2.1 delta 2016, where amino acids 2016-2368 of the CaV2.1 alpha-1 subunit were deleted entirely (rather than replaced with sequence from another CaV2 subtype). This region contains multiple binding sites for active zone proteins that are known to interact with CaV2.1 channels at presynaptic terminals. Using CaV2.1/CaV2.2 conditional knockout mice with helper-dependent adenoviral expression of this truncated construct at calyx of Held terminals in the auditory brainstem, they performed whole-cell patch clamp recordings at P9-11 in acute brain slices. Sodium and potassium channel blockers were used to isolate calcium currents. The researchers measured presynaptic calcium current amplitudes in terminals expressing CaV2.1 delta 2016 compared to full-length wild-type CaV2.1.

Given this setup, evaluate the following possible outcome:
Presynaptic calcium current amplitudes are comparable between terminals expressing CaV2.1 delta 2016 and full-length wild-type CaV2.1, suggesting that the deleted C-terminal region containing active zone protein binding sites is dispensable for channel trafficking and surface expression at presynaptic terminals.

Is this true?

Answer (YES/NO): YES